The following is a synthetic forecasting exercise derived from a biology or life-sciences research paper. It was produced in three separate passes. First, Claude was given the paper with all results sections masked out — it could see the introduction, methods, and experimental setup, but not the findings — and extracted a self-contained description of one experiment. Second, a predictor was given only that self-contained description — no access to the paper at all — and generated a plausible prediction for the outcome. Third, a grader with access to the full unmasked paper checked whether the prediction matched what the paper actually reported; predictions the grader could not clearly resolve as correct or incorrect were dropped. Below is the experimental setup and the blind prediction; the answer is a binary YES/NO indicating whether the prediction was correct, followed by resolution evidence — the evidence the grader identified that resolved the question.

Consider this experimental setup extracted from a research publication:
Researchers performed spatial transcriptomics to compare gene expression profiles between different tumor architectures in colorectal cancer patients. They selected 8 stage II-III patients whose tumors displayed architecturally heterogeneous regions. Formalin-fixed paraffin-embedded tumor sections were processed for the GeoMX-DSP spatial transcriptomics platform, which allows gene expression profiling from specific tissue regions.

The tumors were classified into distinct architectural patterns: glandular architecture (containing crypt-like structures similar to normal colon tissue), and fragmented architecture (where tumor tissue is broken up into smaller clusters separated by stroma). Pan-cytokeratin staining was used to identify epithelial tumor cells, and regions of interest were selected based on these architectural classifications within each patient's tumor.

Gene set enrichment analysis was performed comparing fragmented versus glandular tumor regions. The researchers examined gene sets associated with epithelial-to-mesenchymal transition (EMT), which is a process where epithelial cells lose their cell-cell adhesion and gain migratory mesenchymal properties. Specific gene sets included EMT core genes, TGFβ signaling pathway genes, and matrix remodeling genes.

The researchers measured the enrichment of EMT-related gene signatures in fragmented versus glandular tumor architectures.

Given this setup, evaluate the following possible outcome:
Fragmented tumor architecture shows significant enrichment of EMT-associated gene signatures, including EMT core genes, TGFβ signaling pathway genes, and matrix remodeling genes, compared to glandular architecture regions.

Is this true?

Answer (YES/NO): YES